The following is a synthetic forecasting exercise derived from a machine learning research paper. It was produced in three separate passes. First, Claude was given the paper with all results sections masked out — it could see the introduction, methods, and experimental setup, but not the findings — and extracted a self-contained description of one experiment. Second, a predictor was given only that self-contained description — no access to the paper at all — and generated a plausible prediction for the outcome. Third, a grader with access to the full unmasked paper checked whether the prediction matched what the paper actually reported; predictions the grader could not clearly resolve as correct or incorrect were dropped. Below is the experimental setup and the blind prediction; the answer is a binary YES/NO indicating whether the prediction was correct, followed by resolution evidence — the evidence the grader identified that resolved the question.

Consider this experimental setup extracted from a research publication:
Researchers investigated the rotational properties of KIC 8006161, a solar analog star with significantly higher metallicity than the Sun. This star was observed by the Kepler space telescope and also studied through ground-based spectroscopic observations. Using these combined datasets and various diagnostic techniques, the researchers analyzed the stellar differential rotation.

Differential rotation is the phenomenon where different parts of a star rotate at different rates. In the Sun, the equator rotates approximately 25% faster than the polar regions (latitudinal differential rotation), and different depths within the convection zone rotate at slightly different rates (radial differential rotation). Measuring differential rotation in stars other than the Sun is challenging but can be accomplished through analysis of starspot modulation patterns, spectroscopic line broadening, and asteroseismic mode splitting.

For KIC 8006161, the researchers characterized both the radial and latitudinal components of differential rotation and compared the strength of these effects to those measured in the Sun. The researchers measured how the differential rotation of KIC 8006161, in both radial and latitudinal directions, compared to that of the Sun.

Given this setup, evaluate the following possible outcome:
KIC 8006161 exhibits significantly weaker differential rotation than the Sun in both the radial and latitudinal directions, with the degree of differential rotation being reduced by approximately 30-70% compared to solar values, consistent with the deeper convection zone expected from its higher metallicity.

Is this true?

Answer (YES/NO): NO